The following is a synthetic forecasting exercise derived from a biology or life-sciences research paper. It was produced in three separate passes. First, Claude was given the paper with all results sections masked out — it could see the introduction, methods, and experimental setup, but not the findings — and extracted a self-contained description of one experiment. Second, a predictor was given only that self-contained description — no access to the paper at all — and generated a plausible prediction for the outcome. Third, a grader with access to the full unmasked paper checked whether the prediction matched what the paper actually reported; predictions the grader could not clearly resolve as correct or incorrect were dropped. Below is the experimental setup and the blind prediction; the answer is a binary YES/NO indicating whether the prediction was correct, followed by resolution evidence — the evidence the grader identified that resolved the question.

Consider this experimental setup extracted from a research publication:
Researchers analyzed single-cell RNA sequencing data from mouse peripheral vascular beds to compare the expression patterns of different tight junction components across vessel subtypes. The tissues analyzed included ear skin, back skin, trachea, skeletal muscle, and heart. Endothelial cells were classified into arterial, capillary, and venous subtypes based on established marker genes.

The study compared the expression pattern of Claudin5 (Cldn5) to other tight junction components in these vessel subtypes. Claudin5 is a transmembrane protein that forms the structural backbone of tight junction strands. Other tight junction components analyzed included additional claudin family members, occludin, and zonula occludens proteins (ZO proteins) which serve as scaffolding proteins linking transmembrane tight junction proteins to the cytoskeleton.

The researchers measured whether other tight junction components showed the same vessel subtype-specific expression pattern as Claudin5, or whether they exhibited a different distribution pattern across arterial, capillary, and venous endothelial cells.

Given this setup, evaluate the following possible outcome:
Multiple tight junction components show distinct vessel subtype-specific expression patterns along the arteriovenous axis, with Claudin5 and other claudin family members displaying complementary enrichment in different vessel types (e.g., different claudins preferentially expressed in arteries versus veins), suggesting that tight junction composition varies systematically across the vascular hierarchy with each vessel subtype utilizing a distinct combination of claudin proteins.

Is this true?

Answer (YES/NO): NO